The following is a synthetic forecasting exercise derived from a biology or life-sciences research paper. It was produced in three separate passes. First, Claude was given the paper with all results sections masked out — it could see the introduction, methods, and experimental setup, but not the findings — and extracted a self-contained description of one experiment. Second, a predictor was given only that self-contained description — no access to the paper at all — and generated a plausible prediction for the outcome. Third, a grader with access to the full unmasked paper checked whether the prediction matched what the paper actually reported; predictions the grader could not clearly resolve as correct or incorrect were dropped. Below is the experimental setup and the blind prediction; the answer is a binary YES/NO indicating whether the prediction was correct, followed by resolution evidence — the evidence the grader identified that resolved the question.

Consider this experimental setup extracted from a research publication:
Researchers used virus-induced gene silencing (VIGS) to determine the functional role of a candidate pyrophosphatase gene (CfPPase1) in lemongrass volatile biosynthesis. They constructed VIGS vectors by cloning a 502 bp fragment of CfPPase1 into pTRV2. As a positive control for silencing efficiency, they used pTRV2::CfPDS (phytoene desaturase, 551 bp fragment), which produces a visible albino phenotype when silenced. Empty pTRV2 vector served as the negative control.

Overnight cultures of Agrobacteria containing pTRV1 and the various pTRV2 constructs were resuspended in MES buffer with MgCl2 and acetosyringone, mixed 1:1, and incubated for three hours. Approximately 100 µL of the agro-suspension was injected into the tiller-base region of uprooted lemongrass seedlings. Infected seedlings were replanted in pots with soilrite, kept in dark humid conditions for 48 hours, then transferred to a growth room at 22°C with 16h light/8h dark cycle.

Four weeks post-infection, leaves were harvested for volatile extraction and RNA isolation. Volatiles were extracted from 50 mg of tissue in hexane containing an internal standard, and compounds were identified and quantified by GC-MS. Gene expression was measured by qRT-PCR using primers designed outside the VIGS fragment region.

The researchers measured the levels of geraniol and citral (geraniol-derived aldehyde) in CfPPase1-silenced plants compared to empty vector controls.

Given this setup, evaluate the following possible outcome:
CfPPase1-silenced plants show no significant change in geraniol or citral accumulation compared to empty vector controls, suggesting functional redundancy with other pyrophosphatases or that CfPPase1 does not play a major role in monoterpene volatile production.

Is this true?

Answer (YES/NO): NO